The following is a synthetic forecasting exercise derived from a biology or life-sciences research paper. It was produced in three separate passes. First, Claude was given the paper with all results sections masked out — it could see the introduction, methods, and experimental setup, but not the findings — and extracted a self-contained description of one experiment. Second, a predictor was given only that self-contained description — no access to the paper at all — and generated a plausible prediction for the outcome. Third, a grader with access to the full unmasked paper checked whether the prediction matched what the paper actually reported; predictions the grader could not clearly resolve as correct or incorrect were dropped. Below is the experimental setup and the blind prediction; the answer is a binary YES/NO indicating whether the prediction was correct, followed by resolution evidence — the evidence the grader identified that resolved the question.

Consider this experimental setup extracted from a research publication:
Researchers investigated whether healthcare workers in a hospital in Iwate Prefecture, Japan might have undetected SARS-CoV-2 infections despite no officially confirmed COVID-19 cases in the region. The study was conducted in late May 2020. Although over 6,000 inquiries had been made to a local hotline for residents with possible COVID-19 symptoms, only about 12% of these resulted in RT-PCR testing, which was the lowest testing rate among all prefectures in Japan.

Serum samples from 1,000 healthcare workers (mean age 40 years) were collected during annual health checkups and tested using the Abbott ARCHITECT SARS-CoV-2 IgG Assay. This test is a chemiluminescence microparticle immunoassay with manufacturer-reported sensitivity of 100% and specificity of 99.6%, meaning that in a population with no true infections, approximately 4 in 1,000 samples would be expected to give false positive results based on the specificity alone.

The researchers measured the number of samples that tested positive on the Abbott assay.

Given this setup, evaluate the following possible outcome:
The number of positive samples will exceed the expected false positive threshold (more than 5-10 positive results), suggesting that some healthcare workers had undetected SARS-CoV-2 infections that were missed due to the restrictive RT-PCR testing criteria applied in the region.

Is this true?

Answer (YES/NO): NO